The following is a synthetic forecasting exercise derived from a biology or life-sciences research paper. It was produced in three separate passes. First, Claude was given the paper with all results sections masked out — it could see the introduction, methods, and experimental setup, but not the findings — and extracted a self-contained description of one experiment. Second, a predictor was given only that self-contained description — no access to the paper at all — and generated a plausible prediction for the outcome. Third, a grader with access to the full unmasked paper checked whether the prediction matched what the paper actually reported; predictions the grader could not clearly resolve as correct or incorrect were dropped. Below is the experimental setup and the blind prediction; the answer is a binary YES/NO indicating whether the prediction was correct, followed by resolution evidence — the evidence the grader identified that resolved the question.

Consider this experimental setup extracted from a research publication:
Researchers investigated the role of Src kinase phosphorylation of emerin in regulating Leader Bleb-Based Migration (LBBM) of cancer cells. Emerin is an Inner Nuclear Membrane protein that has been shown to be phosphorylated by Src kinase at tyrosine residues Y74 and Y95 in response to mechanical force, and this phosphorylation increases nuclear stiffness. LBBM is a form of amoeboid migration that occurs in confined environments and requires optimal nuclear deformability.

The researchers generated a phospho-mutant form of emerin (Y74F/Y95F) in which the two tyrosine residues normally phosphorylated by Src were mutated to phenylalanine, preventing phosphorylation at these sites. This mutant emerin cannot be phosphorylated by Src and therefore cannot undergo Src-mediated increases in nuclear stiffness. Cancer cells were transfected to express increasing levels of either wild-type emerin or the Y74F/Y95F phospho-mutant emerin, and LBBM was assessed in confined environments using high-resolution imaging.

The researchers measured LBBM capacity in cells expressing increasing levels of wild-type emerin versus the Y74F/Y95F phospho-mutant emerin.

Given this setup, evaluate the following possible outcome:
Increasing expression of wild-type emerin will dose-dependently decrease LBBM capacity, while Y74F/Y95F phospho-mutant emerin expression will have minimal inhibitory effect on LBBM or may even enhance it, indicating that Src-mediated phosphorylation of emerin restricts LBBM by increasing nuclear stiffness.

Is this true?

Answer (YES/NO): YES